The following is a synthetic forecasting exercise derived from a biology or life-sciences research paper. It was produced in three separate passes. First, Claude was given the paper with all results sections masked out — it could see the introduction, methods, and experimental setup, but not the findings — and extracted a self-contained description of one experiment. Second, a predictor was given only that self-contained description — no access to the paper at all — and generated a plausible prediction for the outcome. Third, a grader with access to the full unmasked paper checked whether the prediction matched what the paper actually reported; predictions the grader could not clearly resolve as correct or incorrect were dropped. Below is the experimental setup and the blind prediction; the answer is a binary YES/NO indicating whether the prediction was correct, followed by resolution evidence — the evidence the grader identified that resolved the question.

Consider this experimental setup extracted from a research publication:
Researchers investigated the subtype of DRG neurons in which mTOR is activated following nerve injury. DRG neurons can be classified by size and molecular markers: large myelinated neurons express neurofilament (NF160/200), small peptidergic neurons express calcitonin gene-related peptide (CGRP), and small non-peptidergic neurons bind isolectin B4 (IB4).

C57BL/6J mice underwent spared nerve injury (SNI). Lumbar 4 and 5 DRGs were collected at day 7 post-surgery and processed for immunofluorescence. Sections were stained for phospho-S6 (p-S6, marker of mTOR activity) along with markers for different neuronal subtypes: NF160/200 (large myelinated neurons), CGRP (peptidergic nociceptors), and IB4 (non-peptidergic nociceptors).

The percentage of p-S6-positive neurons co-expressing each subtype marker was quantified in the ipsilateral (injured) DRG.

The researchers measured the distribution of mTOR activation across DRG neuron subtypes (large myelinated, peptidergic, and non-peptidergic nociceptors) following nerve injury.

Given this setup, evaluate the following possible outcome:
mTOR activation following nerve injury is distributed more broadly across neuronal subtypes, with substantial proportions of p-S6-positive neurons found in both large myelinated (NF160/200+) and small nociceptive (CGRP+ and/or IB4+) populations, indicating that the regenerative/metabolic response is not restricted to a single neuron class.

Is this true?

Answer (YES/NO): NO